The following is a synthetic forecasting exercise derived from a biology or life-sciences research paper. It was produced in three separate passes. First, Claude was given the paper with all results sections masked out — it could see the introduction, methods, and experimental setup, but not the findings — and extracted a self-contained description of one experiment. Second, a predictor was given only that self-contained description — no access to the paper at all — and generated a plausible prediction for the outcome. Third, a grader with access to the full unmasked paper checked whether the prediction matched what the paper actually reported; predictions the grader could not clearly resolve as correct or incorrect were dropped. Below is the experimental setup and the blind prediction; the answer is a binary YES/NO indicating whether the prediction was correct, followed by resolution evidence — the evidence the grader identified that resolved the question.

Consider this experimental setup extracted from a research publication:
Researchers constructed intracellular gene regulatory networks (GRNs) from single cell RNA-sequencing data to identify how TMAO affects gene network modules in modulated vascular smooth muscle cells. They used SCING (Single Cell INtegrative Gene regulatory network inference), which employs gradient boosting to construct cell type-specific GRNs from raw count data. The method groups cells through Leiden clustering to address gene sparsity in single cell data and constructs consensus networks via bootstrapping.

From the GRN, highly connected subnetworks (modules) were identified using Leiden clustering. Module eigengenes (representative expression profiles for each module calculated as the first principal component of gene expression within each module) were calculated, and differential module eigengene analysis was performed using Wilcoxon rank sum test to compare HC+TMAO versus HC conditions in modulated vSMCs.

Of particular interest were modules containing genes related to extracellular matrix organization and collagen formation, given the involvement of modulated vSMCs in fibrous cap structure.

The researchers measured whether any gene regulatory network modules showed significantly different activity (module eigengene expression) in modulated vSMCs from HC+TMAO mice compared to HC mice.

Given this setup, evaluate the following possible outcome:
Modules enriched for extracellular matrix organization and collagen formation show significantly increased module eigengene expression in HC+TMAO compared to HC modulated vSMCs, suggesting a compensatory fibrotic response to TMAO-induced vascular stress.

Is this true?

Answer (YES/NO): NO